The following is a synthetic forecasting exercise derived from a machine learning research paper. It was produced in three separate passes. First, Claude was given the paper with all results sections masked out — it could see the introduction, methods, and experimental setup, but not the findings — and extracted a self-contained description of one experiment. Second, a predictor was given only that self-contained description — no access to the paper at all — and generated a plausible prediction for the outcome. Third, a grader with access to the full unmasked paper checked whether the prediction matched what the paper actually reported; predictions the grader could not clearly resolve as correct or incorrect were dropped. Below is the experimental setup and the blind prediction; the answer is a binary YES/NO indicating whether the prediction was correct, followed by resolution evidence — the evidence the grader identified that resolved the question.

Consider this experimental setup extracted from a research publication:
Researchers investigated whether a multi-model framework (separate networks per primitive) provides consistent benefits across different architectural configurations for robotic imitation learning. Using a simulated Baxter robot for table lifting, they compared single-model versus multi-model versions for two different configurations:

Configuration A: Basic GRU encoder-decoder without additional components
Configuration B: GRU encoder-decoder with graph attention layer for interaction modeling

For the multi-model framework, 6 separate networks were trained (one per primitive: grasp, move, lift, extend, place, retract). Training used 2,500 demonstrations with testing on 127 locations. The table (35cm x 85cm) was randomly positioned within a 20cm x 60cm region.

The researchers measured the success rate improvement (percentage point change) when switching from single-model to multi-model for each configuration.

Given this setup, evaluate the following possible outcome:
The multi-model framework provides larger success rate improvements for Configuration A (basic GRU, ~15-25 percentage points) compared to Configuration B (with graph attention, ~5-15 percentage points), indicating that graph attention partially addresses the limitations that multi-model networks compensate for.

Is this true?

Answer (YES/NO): NO